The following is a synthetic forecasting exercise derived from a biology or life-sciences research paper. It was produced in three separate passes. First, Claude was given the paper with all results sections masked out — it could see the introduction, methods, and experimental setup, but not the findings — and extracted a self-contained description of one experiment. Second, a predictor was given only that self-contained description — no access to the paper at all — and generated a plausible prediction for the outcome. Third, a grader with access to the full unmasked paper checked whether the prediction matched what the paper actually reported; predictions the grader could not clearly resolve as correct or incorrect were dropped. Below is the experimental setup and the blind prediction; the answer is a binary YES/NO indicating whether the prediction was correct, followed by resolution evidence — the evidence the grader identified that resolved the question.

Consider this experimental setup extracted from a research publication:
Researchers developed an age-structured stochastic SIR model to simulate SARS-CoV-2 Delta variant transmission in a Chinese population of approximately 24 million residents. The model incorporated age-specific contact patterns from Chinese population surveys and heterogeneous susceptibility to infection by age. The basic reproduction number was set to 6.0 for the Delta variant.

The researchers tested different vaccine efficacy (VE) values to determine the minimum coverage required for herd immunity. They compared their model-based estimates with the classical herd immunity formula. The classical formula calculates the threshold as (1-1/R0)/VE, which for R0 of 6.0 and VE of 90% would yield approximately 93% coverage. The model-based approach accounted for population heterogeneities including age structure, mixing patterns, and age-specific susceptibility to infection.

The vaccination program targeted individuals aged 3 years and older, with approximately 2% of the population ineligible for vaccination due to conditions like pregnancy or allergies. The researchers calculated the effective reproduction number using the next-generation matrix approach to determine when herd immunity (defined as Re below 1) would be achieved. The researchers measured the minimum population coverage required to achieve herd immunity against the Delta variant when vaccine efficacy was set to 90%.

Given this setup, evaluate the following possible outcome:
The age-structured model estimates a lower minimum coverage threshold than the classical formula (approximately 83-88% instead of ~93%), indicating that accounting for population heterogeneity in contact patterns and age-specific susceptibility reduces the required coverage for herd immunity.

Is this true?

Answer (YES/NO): NO